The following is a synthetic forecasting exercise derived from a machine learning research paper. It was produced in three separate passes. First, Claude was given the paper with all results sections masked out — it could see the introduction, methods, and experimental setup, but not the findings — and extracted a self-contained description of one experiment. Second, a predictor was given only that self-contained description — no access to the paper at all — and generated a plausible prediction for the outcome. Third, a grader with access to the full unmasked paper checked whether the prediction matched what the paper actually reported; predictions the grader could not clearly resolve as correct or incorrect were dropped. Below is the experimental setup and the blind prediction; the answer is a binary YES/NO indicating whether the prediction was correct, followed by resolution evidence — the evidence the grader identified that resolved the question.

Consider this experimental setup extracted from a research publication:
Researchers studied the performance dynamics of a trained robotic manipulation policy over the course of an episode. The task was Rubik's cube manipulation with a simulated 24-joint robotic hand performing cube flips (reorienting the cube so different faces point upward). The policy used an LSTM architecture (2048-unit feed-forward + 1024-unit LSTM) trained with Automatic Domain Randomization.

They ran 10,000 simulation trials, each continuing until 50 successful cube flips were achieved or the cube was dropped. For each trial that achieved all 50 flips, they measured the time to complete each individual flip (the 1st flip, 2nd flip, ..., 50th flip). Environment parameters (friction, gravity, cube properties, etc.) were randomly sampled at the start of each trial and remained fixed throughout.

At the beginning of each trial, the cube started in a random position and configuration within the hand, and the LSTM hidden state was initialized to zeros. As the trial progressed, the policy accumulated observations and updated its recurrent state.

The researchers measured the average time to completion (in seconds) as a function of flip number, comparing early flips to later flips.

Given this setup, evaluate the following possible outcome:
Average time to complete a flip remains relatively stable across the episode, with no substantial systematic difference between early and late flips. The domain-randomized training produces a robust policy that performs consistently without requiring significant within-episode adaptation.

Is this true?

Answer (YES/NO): NO